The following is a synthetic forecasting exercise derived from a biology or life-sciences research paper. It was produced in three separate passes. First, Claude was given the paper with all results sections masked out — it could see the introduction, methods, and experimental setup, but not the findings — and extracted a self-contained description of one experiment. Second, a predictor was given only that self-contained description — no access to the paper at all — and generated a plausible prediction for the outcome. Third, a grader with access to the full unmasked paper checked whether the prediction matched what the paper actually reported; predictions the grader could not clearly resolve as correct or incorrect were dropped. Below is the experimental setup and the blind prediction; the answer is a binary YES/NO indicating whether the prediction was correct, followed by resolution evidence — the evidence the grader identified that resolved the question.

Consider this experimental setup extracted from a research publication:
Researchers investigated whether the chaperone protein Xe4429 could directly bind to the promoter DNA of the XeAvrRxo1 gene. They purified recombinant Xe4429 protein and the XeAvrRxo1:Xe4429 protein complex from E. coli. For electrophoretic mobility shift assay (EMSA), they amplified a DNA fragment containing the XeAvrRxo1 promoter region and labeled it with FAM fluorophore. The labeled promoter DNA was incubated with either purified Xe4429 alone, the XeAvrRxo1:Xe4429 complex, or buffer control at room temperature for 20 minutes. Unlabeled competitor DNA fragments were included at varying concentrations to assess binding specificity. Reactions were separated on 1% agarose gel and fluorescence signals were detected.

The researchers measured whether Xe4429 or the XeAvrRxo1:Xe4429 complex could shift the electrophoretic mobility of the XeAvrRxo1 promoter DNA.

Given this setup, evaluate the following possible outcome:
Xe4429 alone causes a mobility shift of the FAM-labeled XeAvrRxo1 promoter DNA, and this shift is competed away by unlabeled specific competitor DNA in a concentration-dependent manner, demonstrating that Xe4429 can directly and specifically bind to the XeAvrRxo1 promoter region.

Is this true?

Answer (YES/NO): YES